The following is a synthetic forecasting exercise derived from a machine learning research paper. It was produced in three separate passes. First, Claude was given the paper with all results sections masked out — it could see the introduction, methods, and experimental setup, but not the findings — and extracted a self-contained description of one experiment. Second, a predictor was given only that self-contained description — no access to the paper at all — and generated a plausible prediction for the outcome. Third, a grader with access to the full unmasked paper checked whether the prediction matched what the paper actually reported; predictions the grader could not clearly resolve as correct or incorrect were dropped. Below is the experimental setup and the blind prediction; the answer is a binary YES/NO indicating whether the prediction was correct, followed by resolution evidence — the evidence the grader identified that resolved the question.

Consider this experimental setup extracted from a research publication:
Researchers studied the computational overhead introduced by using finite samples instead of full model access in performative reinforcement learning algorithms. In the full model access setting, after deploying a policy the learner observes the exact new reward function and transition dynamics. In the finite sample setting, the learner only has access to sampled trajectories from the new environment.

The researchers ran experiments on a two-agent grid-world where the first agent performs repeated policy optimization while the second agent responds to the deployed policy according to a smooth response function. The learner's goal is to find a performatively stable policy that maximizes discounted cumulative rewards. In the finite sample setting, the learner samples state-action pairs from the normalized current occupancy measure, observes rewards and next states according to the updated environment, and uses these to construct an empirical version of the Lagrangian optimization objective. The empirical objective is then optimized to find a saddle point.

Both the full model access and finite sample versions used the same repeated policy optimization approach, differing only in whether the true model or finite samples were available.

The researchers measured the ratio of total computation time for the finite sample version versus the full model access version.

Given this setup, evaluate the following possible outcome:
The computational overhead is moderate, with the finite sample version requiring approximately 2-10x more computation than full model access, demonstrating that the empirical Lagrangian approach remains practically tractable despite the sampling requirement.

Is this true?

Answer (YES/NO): NO